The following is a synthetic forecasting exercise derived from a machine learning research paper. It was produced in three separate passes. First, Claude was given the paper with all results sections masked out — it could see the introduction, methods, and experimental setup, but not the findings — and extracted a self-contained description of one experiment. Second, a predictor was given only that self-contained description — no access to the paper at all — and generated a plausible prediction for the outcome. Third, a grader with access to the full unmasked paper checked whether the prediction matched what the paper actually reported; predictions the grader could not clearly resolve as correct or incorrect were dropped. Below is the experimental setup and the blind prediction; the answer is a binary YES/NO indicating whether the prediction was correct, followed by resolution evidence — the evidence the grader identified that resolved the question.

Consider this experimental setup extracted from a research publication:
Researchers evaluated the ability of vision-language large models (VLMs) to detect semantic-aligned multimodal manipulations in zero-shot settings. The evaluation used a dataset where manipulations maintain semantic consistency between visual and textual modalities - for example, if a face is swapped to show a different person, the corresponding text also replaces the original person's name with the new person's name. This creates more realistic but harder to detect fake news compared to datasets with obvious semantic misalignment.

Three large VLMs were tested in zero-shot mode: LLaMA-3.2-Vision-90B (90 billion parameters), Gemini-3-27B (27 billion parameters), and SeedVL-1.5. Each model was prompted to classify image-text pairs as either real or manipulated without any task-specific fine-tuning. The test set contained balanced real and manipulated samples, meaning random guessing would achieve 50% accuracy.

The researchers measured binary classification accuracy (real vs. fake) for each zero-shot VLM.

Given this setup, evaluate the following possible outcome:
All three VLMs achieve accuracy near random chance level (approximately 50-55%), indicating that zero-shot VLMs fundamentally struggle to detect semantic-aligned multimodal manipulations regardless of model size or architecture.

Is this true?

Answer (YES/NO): NO